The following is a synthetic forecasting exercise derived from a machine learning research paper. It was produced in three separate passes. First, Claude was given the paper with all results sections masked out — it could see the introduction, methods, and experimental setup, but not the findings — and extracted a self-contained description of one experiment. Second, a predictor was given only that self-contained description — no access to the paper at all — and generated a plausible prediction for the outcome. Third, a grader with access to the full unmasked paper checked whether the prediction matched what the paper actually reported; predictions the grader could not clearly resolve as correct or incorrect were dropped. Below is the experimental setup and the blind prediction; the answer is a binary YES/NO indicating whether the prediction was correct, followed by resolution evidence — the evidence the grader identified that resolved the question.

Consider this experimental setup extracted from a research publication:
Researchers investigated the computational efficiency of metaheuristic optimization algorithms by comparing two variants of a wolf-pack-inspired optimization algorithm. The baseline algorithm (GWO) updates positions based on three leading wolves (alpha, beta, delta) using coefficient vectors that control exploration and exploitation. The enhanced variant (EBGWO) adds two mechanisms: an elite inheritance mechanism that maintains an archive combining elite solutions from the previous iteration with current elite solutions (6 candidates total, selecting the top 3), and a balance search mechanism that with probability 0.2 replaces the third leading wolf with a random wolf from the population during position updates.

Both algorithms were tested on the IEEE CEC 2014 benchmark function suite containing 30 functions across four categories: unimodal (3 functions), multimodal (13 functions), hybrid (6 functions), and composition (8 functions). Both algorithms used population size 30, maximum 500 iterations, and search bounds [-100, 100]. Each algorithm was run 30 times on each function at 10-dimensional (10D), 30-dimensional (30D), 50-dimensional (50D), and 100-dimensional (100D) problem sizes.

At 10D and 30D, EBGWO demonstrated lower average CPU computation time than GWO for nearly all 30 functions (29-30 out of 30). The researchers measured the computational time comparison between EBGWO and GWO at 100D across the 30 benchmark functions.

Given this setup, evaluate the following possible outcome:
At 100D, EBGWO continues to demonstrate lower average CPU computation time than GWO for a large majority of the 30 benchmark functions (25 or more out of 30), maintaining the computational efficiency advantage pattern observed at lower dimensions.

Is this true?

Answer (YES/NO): NO